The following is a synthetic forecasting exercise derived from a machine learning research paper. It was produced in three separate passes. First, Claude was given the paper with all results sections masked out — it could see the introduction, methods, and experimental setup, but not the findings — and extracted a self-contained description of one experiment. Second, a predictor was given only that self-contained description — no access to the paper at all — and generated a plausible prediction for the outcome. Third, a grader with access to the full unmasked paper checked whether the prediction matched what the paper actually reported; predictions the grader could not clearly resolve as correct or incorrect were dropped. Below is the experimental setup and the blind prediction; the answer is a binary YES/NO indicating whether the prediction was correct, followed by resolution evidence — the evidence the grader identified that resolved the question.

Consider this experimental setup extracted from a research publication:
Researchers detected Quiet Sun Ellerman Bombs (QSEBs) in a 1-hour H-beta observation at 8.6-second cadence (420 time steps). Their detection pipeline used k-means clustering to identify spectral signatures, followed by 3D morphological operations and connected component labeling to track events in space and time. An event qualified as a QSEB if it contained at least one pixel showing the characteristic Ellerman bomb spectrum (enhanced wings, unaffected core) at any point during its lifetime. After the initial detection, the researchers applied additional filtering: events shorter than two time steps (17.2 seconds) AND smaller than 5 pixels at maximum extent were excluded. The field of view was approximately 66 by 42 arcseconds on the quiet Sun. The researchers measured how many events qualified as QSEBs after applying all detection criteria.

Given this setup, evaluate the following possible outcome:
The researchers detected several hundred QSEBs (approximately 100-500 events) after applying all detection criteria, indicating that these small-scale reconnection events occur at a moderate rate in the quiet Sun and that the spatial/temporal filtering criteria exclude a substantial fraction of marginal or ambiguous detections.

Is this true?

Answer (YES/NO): NO